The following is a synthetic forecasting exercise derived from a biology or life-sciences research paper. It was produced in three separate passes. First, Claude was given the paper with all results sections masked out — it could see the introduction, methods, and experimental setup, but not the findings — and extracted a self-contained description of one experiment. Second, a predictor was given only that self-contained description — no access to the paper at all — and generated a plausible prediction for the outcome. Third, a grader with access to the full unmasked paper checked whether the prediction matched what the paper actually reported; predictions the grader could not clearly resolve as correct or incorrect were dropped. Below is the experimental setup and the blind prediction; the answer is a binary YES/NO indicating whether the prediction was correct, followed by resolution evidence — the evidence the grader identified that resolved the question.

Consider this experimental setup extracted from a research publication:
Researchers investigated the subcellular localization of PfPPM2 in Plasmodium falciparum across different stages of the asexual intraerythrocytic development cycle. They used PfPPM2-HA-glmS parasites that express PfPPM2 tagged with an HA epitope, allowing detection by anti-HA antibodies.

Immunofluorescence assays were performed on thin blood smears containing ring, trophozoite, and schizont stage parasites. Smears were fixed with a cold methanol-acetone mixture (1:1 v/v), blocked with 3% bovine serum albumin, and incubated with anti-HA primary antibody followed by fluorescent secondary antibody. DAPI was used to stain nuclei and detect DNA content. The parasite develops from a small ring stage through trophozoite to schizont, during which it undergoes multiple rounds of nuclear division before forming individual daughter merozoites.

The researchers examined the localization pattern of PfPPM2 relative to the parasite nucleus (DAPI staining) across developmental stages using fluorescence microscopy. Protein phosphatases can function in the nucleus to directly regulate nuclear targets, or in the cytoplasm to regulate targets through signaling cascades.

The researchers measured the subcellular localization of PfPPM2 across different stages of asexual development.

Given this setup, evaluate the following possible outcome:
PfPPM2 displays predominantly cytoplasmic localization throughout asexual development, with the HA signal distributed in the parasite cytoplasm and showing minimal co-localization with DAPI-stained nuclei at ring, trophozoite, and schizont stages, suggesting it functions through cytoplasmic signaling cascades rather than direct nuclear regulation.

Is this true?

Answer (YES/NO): NO